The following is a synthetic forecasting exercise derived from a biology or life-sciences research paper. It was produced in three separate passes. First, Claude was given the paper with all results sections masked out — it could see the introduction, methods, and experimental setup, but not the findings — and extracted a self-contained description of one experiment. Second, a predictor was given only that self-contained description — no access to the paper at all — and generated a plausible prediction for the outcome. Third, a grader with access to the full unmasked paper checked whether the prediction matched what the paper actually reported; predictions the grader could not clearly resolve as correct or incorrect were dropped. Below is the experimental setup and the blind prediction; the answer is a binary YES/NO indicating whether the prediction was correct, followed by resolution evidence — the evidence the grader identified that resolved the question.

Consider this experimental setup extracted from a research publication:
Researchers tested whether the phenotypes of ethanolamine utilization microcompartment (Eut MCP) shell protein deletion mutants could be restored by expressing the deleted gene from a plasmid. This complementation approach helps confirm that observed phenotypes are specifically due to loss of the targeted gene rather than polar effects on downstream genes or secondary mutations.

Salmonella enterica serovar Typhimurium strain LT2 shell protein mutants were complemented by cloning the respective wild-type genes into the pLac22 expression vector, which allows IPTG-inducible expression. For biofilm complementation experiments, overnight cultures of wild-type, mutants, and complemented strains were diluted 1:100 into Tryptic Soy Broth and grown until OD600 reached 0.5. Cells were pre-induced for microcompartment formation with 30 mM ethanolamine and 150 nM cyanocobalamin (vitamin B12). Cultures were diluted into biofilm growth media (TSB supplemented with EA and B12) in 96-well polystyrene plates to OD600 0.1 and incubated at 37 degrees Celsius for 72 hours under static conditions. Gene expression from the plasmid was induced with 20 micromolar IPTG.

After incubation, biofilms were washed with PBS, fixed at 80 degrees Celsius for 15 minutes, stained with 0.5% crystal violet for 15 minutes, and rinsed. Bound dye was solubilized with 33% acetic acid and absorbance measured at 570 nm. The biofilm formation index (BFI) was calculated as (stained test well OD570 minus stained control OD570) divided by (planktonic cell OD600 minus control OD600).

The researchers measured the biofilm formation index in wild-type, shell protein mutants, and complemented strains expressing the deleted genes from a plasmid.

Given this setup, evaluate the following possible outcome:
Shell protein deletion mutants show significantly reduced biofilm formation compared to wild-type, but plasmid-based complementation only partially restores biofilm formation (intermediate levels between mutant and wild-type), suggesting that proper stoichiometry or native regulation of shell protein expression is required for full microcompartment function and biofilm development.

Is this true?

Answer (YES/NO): NO